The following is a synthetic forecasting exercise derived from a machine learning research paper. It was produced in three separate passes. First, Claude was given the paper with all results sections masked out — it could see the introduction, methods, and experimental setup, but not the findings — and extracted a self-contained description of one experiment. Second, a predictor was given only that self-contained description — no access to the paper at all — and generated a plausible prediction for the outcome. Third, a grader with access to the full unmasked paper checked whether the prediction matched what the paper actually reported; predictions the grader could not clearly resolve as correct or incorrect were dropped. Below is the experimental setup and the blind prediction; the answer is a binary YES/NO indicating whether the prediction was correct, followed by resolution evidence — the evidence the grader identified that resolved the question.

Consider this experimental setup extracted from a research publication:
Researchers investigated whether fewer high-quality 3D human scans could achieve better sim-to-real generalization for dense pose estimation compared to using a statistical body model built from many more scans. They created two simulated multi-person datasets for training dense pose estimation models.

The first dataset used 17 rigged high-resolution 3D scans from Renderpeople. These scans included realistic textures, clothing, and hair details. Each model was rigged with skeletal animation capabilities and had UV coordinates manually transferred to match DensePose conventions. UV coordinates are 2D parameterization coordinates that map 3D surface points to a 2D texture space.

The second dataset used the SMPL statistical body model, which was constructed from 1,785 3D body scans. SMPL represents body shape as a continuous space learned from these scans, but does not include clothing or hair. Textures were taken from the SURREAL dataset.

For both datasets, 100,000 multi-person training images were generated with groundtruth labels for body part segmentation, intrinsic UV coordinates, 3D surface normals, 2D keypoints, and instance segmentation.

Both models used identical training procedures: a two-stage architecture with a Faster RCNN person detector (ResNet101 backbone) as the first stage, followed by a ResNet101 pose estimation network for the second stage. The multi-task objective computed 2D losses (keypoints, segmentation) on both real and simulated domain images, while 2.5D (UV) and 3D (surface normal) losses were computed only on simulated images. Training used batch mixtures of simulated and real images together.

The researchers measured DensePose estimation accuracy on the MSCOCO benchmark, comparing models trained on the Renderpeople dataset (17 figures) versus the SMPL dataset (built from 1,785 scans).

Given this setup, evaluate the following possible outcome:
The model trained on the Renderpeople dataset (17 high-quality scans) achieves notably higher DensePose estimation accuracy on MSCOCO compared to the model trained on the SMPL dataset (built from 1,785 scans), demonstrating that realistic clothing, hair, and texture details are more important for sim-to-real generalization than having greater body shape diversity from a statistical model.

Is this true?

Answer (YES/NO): NO